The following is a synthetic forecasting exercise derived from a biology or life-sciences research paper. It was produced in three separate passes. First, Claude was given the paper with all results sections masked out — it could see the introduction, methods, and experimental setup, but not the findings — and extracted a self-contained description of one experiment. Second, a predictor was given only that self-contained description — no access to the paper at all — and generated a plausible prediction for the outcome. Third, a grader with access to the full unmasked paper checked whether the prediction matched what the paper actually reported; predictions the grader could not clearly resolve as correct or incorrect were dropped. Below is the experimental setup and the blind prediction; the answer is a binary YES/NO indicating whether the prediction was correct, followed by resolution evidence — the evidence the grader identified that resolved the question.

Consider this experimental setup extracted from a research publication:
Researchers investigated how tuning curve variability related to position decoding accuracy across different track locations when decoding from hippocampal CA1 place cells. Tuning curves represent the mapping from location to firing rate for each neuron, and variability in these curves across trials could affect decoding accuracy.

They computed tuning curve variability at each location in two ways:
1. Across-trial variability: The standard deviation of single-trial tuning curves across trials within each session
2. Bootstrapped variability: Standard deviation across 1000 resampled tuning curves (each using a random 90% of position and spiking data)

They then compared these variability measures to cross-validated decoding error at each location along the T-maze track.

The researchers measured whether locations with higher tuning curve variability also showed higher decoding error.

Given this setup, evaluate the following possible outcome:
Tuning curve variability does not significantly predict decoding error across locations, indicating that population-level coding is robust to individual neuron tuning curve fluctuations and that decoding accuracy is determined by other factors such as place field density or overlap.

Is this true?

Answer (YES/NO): NO